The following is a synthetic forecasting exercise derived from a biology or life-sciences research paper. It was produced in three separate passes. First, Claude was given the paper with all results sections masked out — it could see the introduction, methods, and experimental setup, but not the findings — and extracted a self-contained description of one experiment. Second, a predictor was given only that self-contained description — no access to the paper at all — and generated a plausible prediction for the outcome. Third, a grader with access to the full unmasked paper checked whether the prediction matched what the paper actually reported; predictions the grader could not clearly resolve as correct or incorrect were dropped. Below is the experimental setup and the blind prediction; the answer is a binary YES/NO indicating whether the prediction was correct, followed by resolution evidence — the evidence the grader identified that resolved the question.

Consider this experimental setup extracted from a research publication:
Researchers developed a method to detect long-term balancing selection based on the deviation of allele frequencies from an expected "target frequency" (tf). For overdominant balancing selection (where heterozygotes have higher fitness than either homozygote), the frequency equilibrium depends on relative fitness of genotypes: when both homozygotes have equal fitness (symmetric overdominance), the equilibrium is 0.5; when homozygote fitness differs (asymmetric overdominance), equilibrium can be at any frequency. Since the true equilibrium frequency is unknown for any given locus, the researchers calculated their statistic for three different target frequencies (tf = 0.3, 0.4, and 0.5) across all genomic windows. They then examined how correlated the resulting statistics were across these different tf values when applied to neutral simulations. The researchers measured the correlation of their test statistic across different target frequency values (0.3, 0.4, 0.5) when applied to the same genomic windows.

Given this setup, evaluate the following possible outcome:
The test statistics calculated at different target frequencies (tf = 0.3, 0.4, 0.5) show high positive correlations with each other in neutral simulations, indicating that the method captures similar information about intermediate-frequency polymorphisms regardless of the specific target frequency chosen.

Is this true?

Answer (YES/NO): YES